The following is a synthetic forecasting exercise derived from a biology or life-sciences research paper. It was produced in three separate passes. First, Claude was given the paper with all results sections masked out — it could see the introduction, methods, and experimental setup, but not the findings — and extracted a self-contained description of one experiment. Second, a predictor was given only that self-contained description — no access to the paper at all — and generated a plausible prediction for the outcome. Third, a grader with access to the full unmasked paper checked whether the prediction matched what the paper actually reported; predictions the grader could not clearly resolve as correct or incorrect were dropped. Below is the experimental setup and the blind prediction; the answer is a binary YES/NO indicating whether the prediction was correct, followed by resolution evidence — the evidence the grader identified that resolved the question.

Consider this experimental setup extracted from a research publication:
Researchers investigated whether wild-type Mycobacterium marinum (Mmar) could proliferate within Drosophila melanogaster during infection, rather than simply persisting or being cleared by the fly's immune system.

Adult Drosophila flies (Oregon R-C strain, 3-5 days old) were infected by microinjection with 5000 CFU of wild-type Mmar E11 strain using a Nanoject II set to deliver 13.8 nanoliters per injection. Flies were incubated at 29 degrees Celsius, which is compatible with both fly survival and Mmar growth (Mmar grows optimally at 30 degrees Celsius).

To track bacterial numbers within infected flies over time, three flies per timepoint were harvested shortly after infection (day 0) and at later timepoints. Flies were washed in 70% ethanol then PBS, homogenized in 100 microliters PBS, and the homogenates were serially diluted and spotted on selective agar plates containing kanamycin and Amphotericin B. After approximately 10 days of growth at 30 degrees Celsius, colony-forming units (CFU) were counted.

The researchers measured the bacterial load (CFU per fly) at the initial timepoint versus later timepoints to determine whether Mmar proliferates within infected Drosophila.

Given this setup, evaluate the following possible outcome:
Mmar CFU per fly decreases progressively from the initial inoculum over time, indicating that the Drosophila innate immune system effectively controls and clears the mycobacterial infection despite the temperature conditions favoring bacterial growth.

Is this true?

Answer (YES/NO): NO